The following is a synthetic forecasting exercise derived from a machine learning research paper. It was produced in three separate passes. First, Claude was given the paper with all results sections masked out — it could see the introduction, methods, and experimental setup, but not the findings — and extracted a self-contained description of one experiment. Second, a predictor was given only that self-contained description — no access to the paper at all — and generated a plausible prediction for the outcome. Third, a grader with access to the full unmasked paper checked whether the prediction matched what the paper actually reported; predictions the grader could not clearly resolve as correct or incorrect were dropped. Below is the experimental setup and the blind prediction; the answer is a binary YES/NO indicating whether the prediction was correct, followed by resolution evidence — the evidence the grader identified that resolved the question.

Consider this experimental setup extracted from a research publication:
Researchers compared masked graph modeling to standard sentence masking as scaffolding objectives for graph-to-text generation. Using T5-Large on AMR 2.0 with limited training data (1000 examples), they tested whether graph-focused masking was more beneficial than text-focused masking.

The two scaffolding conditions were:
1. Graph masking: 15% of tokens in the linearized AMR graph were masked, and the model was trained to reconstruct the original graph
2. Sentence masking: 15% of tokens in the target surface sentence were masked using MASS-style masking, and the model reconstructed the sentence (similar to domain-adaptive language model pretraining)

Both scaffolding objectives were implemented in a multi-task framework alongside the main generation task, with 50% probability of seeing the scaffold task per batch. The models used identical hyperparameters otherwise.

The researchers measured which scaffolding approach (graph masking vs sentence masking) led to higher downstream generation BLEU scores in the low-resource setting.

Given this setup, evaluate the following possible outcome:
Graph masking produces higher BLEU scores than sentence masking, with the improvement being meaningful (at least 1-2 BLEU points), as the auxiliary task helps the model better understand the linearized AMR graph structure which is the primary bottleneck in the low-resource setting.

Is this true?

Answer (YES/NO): NO